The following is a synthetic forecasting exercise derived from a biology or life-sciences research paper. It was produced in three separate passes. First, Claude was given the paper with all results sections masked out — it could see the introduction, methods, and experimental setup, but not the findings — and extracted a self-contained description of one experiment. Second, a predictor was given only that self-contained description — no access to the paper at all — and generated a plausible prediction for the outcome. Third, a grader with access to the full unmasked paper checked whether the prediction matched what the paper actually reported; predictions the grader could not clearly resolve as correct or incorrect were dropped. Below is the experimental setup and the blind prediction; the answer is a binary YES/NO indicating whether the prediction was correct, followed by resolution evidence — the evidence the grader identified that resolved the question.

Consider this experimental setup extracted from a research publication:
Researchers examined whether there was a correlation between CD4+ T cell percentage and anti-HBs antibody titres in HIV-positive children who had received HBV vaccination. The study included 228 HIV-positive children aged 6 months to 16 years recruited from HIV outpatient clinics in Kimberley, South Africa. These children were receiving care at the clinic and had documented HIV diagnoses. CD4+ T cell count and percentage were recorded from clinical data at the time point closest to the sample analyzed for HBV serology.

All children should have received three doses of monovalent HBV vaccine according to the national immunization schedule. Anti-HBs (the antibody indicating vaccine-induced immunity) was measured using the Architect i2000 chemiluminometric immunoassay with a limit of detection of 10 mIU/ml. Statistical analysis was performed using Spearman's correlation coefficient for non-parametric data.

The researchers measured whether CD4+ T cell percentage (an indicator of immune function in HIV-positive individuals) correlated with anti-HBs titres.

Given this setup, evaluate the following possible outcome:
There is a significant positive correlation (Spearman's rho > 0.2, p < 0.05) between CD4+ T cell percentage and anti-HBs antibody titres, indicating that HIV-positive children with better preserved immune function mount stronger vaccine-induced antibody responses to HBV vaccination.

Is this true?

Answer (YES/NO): NO